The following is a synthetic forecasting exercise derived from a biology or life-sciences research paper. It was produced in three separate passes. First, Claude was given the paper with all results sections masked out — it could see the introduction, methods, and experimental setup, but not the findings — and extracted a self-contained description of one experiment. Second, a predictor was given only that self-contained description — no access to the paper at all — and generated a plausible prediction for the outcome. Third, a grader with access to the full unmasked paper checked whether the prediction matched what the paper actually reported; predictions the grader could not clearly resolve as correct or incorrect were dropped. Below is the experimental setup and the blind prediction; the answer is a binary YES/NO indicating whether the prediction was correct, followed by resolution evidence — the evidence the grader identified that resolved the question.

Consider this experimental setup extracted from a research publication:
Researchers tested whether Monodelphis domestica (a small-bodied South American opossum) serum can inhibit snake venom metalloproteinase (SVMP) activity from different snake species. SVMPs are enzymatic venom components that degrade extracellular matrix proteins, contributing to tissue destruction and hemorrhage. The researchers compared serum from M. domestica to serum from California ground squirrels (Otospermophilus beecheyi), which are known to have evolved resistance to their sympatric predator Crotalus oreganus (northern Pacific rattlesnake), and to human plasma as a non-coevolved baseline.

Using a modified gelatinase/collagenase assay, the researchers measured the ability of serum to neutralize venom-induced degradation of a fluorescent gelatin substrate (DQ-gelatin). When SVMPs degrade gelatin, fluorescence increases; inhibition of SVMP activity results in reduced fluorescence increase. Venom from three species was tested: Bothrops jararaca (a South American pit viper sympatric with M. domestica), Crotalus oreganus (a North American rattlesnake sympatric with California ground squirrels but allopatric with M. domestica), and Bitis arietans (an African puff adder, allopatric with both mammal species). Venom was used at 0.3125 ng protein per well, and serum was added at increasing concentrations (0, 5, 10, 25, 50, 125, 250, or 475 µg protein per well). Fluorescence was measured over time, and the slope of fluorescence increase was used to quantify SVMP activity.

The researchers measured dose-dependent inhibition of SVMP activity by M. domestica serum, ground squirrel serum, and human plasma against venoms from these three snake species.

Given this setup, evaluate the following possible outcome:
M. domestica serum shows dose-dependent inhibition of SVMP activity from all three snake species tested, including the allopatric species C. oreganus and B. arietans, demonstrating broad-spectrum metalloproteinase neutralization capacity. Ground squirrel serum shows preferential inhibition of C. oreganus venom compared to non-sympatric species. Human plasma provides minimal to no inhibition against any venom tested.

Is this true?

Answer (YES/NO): NO